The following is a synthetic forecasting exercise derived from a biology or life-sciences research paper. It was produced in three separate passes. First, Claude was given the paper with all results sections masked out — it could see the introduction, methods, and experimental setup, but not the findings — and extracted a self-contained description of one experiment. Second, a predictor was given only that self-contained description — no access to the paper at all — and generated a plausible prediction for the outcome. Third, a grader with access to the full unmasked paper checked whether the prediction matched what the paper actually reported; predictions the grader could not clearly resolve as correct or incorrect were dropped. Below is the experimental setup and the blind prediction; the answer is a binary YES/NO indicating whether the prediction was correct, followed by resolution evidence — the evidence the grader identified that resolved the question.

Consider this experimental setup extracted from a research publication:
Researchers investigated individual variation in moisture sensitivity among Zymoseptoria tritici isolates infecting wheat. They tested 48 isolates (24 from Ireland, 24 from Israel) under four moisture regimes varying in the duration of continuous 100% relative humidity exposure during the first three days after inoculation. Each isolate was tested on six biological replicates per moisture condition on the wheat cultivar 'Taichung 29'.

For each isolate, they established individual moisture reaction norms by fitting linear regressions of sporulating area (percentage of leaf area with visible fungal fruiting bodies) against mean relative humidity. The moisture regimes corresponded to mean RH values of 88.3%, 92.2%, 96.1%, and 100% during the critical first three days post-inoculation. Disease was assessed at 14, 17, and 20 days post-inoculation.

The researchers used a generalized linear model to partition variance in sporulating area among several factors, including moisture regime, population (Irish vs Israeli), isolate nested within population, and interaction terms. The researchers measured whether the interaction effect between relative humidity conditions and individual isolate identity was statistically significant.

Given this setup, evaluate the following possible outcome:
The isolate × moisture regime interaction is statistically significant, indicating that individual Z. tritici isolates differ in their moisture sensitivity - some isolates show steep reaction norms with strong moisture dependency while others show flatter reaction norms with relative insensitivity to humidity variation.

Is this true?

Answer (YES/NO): YES